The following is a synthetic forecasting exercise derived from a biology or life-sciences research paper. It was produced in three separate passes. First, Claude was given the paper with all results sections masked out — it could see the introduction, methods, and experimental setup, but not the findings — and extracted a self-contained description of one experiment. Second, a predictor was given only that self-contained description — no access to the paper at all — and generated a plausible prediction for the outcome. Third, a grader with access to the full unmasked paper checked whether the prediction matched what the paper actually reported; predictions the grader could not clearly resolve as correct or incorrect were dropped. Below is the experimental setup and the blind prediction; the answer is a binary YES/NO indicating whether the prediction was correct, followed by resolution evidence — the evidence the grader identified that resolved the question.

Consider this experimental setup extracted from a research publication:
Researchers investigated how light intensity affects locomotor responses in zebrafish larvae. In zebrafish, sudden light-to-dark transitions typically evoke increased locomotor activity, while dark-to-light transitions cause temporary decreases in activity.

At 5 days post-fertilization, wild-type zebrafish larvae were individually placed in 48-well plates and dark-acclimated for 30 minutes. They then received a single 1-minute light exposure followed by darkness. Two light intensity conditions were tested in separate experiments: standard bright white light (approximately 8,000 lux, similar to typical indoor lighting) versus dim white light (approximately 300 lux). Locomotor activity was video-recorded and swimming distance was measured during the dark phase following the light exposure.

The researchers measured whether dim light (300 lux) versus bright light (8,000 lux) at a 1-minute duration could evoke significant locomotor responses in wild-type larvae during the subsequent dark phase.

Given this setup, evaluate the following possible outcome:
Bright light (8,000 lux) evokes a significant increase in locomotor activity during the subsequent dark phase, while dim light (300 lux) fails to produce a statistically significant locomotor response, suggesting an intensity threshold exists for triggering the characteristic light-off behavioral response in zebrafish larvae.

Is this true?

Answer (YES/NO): YES